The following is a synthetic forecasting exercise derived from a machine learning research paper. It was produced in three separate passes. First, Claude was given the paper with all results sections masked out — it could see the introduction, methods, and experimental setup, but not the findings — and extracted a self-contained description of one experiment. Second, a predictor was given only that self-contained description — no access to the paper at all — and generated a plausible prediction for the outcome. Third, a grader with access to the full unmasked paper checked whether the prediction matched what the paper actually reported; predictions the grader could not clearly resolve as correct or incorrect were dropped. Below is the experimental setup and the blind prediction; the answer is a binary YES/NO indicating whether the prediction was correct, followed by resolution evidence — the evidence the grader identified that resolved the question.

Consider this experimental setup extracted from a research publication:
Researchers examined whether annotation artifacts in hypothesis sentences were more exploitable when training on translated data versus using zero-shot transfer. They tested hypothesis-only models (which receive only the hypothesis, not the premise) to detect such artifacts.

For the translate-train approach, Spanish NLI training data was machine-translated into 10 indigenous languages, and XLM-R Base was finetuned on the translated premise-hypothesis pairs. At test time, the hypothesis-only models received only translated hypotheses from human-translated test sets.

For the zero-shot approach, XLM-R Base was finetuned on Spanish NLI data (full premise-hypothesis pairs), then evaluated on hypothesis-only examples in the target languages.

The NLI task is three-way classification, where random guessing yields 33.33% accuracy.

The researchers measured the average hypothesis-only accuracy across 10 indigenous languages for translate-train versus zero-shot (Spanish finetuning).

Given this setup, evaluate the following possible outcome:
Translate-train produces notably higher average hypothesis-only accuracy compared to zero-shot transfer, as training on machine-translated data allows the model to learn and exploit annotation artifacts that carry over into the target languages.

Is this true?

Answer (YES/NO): YES